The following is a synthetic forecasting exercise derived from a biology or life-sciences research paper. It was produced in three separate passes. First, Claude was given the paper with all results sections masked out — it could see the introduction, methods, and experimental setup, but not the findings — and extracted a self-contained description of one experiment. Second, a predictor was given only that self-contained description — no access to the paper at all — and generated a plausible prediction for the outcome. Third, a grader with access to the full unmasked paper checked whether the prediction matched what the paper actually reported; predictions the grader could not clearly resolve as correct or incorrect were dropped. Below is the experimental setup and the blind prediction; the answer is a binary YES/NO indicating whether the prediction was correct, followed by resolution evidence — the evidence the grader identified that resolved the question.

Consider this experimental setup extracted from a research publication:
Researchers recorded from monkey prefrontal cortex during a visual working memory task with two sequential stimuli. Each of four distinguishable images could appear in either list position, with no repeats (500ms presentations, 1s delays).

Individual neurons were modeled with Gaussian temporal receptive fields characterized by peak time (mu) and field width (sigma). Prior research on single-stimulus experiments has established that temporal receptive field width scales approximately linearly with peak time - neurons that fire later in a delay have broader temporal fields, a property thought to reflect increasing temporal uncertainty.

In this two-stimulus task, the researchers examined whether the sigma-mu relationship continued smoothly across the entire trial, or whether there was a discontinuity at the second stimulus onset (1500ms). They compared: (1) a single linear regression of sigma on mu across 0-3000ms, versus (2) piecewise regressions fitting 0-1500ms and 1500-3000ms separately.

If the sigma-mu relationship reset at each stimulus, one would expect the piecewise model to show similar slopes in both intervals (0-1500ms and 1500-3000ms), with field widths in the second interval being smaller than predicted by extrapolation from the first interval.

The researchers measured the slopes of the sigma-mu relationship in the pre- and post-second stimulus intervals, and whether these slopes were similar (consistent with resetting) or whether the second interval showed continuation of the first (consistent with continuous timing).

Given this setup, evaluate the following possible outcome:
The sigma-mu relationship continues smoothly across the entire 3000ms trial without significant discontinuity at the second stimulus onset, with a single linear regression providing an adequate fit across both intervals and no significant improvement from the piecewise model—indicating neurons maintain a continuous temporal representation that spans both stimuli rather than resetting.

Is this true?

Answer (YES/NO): NO